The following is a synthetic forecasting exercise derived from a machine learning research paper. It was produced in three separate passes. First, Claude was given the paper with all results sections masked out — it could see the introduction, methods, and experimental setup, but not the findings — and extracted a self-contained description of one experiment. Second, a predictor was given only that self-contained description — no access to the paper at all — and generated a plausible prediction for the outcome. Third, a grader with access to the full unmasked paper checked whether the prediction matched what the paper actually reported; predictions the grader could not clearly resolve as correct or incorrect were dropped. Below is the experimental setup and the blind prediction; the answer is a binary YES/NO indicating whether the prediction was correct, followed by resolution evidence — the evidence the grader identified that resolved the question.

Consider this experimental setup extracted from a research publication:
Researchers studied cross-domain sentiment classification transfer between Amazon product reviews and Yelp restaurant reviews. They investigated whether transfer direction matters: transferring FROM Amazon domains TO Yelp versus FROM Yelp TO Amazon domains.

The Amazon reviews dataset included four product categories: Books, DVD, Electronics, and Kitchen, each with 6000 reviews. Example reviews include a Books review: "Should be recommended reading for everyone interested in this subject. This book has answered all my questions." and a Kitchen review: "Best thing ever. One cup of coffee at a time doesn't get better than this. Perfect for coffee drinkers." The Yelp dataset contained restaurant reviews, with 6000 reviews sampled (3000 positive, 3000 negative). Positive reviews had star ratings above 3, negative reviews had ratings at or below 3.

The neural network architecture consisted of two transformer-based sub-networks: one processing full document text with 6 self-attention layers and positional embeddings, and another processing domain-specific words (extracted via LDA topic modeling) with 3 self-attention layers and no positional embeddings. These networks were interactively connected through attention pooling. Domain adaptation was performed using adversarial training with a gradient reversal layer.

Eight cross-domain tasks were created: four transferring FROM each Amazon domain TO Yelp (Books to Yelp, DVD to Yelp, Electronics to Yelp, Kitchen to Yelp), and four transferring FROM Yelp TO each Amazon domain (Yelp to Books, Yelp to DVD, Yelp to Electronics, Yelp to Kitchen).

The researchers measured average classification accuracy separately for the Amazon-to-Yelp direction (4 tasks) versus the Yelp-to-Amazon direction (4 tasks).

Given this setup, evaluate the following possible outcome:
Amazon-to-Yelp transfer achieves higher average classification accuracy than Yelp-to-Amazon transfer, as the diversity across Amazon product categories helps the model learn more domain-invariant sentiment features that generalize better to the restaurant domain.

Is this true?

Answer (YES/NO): YES